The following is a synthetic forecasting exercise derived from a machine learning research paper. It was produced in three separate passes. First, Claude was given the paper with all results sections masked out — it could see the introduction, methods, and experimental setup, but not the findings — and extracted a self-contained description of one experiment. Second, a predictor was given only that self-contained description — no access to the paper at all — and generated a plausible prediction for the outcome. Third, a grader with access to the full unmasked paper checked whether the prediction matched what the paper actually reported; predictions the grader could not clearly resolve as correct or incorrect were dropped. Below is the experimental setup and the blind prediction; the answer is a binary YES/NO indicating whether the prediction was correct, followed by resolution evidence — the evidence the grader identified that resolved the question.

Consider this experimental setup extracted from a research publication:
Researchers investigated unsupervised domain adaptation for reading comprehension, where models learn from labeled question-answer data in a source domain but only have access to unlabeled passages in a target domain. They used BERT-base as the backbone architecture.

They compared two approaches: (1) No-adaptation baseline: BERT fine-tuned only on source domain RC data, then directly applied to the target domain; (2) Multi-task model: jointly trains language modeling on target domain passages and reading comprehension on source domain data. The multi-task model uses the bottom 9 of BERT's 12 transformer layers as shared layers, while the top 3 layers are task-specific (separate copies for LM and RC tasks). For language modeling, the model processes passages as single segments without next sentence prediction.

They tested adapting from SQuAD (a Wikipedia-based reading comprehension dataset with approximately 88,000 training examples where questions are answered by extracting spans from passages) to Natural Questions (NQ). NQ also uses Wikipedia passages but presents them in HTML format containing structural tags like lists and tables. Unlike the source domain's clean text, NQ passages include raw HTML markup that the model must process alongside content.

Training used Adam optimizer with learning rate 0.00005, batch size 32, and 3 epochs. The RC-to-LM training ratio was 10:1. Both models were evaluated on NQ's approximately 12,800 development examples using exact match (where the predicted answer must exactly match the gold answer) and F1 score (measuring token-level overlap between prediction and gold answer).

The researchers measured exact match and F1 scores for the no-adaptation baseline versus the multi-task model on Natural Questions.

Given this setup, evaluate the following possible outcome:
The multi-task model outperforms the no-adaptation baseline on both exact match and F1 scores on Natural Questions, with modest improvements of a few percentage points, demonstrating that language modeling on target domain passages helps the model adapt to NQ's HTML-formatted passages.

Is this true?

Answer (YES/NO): NO